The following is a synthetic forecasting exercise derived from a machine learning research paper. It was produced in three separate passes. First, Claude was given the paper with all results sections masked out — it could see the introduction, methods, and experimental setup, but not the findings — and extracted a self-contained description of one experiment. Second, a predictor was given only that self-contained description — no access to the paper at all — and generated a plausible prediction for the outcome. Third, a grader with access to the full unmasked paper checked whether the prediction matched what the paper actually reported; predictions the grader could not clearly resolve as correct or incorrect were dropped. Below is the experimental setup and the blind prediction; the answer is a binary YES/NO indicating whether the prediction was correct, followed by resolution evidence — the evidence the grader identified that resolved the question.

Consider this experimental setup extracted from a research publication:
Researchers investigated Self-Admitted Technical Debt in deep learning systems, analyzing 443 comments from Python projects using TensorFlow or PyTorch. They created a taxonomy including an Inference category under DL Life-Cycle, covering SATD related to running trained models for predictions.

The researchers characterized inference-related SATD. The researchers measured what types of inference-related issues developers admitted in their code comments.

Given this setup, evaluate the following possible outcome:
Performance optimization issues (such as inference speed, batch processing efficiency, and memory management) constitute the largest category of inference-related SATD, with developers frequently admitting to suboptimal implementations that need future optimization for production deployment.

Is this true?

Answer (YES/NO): NO